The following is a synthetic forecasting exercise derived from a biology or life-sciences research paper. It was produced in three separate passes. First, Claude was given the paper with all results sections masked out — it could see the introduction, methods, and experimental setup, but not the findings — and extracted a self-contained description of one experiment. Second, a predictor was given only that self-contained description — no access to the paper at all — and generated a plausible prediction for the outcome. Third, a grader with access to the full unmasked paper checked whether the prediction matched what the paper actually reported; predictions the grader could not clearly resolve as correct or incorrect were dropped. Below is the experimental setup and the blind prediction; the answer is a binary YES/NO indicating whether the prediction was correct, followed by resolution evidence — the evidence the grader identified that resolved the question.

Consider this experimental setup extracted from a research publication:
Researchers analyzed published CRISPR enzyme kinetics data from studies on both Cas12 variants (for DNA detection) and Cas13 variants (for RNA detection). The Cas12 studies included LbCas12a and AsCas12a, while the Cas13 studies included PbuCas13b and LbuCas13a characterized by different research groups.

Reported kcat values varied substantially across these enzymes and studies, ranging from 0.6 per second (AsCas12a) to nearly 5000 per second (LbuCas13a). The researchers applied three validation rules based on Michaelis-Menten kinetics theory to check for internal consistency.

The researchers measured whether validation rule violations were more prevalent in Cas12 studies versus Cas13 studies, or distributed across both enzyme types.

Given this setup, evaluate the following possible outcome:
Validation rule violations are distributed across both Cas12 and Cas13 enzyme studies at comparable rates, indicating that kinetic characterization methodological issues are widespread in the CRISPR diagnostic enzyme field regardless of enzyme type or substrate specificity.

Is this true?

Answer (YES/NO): NO